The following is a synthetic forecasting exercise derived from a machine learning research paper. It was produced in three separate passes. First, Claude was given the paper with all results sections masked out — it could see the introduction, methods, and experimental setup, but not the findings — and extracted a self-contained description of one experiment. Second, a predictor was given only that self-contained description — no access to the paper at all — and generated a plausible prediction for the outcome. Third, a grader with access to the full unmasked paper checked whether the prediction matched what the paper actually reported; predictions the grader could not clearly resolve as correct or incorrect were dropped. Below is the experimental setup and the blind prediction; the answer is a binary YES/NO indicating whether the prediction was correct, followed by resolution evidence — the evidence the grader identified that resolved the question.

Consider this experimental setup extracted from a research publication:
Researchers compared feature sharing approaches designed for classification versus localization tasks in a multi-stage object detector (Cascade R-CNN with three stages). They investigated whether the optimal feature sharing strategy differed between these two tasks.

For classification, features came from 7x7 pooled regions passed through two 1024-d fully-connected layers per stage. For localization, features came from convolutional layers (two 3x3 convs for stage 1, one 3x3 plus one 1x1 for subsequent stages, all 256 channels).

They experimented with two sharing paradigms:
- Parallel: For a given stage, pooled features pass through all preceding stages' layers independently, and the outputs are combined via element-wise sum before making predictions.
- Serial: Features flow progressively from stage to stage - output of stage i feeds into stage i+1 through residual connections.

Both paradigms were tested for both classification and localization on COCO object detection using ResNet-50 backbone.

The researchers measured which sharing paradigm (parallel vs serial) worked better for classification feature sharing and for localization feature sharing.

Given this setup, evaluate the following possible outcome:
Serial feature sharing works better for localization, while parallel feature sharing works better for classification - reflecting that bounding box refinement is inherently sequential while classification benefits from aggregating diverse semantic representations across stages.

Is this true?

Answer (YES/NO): YES